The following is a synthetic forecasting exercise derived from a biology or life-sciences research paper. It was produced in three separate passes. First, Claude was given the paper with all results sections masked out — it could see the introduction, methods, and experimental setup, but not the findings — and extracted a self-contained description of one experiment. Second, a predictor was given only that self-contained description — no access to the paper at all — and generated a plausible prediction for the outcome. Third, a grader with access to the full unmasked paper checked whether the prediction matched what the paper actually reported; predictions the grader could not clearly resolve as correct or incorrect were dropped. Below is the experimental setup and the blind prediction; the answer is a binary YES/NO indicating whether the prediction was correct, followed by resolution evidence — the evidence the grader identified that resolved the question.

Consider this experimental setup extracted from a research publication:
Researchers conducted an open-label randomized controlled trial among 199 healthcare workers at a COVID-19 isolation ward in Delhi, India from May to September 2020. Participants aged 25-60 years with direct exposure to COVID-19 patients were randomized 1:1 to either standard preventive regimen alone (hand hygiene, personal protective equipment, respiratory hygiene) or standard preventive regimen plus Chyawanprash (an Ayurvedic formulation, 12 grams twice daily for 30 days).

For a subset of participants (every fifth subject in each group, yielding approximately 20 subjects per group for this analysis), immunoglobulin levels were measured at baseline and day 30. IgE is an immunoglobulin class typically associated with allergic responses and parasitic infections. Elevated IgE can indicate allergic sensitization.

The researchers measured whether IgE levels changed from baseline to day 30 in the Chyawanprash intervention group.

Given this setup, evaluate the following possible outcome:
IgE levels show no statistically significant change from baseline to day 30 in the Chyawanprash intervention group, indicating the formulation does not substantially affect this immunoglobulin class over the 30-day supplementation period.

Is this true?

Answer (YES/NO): YES